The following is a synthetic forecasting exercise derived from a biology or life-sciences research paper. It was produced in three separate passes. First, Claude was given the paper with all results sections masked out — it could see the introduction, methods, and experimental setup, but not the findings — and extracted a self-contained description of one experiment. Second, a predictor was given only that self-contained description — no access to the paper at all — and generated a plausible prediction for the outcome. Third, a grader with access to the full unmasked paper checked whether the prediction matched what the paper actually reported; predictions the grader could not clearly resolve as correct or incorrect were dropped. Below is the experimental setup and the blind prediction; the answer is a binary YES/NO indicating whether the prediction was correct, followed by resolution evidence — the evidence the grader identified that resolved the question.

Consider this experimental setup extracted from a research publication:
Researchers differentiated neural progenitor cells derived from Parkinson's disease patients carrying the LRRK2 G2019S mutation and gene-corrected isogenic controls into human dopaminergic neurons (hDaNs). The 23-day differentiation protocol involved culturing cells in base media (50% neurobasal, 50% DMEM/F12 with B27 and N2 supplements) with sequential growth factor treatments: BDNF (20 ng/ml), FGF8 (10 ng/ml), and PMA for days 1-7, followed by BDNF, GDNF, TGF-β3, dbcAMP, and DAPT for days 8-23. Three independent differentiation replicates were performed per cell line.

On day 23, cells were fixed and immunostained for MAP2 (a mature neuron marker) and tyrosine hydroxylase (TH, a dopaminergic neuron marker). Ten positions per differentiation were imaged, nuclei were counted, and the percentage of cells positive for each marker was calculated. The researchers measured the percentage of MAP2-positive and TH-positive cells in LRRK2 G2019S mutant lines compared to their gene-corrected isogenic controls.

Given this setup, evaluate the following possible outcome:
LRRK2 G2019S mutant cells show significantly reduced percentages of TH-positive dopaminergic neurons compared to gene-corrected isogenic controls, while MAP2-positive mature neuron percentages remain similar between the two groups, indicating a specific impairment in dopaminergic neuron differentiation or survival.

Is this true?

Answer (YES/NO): NO